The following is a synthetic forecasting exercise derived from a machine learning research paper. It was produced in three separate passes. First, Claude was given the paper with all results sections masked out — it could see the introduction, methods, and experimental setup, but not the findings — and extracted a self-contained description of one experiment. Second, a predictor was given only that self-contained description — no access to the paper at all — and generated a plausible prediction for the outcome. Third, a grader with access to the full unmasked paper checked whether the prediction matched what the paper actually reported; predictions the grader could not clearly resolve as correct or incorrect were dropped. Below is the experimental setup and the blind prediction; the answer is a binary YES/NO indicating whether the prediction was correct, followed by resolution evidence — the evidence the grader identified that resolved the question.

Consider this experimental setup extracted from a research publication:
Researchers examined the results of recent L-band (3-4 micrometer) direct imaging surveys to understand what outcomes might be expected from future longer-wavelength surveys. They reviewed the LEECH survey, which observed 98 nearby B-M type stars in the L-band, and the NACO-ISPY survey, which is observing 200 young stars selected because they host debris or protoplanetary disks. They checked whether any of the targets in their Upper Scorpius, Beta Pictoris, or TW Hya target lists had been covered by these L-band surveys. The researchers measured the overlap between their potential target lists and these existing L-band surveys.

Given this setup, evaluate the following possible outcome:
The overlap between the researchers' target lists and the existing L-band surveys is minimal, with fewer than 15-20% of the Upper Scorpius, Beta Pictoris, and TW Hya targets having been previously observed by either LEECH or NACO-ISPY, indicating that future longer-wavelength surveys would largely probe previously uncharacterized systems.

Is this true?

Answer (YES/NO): YES